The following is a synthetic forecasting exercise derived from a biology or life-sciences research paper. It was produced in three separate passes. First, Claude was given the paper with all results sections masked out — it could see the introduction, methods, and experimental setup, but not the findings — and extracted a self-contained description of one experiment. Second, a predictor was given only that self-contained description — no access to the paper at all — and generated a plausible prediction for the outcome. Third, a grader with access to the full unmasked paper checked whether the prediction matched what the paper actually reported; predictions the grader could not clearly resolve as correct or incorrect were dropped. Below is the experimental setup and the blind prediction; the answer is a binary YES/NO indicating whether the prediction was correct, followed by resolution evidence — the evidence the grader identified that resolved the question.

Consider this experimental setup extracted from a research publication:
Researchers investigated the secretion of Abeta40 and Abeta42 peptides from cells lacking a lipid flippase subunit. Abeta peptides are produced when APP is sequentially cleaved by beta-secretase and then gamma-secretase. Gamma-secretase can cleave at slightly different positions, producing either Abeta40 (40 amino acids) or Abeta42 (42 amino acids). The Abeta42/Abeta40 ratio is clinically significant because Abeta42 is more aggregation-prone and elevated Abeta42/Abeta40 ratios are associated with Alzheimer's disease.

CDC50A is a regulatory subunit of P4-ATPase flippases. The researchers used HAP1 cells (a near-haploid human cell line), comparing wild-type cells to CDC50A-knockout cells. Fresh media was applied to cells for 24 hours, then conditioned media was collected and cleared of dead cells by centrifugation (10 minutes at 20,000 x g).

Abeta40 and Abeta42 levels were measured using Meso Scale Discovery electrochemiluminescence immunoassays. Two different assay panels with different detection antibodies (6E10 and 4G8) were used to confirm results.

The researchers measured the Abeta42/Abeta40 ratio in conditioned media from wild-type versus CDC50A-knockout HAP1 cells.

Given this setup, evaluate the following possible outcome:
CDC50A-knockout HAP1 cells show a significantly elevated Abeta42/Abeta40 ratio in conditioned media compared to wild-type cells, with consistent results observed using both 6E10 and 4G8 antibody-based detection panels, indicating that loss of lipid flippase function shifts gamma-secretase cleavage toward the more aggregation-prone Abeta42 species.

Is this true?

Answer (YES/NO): NO